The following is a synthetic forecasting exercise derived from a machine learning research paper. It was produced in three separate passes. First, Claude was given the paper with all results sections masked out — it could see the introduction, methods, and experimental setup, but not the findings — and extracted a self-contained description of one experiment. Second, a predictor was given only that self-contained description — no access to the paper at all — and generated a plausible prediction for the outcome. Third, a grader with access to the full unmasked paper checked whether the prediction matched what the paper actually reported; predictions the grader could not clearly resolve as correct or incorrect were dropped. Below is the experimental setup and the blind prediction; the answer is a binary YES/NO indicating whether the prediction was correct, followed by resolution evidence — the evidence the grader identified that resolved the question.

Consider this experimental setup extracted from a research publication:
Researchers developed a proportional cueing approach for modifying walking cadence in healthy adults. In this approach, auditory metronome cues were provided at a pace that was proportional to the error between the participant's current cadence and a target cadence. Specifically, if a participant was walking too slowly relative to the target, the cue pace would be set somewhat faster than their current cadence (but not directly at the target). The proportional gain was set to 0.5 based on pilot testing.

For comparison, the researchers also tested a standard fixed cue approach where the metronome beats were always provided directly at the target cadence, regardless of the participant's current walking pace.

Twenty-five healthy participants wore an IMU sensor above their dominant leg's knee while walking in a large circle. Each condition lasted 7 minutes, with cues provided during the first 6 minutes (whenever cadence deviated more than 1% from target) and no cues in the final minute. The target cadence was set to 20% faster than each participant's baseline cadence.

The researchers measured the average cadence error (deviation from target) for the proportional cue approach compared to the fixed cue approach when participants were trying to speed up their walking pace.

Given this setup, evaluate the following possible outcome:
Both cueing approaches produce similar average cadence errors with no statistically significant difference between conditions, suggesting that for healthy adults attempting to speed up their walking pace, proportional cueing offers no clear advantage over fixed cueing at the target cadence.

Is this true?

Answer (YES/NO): NO